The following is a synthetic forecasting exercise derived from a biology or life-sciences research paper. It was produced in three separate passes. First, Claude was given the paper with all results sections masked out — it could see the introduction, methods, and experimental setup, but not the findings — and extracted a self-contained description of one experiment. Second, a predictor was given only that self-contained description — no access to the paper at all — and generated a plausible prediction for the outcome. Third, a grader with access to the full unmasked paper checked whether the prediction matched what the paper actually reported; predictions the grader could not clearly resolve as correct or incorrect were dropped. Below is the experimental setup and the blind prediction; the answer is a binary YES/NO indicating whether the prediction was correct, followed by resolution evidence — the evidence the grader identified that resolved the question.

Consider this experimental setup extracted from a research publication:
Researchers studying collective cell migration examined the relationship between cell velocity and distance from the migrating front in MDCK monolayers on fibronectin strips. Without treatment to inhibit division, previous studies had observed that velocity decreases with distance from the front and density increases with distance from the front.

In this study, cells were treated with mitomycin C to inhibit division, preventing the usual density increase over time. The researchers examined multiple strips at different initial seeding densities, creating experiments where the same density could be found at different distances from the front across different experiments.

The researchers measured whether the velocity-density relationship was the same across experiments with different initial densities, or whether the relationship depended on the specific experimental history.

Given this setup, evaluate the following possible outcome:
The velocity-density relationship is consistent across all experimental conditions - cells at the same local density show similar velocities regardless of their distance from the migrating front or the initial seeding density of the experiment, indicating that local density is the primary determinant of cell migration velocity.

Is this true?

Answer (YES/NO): YES